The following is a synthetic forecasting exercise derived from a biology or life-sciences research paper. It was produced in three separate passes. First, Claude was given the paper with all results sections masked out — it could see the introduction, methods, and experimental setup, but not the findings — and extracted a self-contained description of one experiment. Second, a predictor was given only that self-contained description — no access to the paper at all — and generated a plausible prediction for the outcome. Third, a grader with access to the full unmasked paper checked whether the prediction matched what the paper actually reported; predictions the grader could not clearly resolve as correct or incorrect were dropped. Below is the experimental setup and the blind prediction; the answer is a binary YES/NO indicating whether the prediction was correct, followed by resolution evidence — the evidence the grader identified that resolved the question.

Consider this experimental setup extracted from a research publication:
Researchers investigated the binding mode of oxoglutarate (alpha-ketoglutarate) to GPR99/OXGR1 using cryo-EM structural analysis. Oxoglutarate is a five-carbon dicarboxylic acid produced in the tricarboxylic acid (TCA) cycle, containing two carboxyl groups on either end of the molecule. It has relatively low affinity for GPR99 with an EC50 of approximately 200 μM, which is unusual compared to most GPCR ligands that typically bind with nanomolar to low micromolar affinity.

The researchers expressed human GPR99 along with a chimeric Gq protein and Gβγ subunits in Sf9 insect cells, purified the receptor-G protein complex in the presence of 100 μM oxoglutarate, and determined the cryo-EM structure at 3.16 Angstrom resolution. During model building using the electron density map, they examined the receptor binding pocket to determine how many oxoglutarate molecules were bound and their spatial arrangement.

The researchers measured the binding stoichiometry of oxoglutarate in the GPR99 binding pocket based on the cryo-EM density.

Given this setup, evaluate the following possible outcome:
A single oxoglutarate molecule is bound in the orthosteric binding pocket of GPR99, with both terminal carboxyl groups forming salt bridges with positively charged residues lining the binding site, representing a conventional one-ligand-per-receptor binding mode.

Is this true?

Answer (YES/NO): NO